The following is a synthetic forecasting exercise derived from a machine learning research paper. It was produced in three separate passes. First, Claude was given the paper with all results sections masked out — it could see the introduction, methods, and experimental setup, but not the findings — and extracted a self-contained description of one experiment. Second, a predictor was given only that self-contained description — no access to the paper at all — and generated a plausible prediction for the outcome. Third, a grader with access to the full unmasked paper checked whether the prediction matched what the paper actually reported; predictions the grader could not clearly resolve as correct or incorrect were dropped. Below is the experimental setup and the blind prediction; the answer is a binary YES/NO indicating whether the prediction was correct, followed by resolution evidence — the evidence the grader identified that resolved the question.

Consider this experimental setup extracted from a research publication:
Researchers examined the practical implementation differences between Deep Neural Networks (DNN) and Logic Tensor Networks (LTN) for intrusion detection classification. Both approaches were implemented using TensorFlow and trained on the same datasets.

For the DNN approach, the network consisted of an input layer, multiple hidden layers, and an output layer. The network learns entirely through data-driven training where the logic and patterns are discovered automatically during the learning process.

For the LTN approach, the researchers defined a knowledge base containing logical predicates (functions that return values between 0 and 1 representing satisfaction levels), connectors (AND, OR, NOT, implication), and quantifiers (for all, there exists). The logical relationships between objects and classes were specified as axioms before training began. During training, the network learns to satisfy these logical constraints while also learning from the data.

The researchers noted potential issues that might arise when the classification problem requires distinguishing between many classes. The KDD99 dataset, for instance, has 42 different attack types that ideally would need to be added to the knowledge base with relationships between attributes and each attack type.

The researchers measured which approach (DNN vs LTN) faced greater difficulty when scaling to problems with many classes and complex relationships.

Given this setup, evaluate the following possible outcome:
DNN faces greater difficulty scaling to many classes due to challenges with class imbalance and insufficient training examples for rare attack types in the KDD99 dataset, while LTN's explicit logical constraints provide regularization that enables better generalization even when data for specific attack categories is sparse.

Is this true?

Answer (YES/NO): NO